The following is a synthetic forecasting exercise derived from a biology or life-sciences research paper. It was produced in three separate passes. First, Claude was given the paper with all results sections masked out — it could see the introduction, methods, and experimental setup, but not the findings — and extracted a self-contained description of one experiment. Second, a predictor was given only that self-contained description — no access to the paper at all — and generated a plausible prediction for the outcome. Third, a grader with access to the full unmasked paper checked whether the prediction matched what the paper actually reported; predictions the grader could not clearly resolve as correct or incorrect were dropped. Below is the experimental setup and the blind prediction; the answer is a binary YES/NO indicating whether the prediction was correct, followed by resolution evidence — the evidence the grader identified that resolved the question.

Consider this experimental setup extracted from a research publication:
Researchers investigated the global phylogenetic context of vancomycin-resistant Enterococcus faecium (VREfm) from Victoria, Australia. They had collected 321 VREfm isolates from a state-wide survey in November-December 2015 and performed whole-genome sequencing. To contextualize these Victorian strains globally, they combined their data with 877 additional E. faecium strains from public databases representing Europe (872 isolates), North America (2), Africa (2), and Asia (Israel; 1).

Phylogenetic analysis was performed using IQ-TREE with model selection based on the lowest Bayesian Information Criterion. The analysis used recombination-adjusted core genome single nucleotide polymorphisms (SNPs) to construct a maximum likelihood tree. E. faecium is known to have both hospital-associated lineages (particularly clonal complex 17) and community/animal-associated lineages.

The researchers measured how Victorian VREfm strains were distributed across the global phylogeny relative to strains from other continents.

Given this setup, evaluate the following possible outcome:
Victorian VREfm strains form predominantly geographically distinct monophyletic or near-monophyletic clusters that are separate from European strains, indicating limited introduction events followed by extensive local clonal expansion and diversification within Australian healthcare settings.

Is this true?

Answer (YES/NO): NO